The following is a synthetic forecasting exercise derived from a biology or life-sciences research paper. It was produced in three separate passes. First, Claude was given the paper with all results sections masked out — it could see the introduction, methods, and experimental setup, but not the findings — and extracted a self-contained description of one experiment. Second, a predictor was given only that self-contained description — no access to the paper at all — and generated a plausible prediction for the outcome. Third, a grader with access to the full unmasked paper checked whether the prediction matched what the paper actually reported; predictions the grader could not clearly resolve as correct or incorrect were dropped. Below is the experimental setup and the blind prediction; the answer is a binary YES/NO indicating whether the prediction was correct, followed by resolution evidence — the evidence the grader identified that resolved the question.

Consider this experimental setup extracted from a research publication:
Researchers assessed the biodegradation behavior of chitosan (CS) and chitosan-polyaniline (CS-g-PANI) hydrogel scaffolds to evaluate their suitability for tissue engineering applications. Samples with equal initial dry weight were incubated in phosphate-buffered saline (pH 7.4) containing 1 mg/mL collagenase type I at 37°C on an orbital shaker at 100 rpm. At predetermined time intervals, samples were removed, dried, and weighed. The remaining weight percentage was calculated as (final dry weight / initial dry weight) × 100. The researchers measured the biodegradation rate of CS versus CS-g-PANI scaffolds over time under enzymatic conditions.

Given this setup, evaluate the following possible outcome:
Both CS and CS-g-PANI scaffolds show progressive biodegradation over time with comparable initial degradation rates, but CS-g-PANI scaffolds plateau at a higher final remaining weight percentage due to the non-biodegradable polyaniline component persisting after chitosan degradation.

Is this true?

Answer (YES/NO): NO